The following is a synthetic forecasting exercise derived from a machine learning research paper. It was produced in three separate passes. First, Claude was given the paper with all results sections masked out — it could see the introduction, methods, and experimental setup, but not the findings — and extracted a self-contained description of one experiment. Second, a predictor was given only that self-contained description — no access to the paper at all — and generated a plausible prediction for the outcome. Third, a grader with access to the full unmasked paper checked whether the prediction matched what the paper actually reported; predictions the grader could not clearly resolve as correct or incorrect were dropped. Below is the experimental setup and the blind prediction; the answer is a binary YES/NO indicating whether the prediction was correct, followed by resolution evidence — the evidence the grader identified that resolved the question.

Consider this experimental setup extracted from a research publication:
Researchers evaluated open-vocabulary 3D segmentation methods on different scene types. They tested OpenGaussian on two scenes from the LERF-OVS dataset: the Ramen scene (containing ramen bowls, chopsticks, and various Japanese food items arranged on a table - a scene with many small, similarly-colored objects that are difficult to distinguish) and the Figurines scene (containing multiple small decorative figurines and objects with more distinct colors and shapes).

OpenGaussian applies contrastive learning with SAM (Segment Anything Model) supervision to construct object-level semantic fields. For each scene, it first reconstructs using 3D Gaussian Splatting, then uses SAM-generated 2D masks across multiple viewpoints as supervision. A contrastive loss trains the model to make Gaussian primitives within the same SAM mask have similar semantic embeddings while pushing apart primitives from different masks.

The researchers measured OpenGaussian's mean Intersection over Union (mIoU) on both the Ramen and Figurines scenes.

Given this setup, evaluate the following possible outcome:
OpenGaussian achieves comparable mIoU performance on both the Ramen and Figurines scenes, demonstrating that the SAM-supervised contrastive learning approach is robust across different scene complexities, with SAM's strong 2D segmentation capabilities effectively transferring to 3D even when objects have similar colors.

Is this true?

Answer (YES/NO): NO